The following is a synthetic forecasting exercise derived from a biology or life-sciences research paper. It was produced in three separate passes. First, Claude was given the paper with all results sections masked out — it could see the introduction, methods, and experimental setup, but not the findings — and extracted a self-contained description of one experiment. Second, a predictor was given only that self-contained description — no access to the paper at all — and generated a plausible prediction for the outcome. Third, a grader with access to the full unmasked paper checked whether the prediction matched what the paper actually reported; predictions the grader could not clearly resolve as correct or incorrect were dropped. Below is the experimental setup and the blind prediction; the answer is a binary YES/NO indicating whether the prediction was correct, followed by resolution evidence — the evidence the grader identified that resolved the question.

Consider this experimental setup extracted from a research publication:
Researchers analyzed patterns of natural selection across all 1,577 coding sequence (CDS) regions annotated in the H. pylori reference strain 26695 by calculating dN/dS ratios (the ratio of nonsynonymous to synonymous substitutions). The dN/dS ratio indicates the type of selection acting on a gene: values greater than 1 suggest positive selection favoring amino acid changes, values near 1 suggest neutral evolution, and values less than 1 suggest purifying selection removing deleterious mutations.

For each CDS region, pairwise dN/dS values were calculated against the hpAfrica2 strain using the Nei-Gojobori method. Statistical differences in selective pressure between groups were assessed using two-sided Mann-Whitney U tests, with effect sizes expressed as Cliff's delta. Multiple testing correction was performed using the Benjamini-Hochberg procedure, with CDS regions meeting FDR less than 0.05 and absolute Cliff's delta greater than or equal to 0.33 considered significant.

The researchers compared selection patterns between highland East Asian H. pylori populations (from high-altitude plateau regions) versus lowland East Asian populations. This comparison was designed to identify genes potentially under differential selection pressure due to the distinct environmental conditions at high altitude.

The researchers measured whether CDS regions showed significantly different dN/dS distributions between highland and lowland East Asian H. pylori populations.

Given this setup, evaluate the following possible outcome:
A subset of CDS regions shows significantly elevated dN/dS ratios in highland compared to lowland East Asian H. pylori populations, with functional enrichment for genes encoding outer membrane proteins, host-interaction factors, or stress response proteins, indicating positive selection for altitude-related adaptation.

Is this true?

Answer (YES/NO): NO